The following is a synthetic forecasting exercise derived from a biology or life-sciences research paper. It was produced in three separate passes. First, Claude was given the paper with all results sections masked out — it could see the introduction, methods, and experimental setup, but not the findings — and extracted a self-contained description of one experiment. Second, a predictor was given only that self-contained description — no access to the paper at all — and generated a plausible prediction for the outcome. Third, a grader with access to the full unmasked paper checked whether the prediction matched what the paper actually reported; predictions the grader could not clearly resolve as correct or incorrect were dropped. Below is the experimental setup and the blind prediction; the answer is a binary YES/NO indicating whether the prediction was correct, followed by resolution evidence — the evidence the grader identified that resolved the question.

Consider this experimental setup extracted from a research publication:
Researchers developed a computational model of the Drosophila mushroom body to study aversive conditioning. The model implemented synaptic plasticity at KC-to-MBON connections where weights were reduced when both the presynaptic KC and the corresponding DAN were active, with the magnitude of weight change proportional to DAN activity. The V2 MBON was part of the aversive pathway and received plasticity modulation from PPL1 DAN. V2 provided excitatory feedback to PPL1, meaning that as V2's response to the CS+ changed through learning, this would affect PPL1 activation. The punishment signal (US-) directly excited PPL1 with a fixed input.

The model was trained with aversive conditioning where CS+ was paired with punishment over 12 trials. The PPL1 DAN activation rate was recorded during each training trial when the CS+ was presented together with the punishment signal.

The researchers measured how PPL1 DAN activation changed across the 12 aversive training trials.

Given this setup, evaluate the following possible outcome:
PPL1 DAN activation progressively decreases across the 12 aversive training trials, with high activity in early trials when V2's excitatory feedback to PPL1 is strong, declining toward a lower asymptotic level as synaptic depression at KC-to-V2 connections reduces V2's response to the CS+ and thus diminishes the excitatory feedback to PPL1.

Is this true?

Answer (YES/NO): NO